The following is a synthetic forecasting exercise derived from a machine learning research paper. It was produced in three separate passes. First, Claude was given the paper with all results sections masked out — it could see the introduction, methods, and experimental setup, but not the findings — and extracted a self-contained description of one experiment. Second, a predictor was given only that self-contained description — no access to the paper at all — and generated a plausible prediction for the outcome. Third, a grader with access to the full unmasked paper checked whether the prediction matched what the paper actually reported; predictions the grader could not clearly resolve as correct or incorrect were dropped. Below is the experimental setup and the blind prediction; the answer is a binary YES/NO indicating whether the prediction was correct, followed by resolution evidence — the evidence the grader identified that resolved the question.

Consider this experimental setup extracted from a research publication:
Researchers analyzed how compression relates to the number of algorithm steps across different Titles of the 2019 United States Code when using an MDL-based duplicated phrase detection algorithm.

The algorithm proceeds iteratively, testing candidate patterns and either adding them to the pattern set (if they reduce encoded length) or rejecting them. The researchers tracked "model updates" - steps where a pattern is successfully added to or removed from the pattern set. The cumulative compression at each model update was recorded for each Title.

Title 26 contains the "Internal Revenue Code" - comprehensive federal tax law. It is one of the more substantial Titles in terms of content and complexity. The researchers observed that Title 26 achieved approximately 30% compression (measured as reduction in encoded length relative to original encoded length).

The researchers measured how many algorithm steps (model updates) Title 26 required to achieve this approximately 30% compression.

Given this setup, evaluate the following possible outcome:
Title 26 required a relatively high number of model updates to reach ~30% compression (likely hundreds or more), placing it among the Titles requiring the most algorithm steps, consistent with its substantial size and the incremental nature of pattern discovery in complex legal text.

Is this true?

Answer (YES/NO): NO